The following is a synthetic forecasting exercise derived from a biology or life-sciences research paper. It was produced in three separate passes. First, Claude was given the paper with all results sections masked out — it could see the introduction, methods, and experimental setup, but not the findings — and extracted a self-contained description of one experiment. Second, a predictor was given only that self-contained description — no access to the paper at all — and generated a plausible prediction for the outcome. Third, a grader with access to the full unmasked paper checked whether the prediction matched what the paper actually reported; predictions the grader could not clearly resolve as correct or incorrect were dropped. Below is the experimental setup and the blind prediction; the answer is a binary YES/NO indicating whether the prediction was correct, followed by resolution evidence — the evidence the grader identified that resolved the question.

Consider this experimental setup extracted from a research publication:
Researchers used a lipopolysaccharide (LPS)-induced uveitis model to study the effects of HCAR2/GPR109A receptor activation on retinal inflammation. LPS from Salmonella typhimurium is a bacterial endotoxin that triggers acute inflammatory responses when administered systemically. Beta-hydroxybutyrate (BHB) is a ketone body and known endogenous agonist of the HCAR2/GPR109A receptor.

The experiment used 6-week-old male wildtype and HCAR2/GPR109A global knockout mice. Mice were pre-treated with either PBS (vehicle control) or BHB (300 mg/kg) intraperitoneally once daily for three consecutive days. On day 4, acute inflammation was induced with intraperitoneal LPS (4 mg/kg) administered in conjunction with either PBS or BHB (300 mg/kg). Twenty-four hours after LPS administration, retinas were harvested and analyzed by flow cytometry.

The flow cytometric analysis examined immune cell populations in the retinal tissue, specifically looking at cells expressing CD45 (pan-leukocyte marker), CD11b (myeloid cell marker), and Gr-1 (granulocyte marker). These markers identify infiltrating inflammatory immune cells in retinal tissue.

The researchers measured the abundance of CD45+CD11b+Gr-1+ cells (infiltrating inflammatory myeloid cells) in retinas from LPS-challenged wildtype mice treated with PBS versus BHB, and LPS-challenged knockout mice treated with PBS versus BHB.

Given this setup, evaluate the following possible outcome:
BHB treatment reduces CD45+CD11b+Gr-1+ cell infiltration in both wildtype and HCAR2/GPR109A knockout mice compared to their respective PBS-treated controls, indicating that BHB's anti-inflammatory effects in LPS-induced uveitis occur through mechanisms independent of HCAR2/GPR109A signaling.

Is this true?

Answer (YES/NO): NO